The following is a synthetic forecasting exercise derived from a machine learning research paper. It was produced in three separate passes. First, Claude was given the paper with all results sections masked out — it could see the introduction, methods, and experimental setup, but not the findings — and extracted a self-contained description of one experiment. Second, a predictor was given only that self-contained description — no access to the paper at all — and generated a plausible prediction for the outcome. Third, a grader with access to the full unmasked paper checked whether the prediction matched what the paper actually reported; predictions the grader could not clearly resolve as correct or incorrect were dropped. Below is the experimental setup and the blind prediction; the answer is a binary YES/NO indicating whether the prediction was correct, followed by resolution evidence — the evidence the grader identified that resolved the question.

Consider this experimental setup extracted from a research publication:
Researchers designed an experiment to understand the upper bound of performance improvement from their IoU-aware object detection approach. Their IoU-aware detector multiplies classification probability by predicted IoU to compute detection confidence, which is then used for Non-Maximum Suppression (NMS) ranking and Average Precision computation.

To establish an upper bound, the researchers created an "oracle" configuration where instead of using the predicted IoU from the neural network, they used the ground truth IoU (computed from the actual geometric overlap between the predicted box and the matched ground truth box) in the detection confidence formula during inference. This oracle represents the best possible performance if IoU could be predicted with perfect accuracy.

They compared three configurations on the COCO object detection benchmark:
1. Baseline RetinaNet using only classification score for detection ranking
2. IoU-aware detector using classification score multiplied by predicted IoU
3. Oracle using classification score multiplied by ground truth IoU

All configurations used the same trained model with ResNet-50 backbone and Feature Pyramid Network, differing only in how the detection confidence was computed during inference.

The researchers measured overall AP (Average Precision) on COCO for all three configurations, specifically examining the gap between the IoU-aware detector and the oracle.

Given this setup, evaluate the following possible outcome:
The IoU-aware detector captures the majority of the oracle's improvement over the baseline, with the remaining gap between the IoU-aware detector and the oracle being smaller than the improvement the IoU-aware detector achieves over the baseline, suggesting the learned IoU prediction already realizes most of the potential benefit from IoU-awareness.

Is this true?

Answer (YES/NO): NO